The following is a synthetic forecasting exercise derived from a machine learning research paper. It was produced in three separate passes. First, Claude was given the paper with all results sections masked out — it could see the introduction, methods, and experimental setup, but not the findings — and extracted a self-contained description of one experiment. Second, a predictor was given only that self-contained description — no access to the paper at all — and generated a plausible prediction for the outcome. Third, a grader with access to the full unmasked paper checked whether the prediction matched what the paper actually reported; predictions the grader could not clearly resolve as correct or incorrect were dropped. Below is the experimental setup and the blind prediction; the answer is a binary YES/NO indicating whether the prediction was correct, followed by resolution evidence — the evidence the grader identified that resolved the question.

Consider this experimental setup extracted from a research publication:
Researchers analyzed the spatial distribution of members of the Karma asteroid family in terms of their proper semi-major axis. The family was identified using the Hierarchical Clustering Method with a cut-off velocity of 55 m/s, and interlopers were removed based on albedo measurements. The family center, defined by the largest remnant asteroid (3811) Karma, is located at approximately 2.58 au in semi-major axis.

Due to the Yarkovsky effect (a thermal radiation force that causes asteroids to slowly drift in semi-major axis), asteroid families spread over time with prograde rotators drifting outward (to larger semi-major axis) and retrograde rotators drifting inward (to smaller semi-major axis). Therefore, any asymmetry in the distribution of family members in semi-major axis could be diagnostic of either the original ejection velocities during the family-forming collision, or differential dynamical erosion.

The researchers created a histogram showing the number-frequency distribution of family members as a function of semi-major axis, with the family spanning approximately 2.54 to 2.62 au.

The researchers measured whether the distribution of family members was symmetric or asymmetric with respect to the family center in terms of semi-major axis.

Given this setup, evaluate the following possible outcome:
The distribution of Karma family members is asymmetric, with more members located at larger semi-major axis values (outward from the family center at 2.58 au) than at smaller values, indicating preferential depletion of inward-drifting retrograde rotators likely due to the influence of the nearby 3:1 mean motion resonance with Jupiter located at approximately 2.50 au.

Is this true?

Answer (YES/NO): NO